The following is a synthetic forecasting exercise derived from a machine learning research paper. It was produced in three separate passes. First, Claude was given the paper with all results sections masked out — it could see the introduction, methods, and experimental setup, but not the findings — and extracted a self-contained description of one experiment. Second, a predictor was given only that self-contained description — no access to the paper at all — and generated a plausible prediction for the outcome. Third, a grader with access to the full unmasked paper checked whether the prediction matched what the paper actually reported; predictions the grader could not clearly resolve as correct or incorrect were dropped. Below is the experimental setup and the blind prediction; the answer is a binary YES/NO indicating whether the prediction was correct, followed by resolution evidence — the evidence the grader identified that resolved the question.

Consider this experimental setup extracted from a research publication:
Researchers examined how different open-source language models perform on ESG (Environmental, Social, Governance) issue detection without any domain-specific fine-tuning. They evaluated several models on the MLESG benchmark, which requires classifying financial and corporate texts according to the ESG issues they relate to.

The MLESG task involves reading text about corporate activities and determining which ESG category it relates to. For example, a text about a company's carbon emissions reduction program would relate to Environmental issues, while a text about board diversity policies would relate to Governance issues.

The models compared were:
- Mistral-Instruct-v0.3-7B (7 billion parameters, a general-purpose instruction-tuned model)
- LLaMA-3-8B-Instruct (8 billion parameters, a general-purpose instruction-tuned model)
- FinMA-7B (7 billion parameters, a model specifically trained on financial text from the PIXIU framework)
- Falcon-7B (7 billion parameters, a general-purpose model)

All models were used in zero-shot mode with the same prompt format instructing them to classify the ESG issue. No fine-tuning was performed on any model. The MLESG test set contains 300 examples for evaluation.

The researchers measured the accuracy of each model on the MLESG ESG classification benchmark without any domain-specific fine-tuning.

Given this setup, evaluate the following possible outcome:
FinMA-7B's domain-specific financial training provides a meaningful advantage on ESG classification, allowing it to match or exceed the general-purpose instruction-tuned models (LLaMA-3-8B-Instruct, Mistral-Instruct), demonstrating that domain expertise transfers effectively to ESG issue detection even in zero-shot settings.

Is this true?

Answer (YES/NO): NO